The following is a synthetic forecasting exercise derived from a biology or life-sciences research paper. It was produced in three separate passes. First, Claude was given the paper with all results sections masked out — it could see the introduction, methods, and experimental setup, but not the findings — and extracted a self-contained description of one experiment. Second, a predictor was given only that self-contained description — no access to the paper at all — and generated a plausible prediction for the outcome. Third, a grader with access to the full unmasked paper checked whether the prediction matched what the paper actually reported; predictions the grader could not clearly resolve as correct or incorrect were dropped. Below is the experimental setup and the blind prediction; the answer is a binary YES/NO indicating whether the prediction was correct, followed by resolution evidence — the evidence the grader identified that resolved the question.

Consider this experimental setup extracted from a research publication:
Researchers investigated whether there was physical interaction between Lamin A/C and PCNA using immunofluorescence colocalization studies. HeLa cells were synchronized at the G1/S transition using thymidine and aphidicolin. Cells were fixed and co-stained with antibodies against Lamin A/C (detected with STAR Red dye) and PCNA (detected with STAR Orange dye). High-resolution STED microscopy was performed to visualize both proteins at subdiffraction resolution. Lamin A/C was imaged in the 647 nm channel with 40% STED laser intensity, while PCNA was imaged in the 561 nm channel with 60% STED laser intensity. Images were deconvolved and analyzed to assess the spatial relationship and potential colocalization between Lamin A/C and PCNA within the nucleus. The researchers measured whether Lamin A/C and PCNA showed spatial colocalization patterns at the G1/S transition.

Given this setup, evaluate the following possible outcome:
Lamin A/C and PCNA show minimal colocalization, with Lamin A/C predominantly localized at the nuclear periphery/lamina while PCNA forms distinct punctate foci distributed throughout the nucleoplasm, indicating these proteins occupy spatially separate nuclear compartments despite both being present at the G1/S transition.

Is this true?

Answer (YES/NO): NO